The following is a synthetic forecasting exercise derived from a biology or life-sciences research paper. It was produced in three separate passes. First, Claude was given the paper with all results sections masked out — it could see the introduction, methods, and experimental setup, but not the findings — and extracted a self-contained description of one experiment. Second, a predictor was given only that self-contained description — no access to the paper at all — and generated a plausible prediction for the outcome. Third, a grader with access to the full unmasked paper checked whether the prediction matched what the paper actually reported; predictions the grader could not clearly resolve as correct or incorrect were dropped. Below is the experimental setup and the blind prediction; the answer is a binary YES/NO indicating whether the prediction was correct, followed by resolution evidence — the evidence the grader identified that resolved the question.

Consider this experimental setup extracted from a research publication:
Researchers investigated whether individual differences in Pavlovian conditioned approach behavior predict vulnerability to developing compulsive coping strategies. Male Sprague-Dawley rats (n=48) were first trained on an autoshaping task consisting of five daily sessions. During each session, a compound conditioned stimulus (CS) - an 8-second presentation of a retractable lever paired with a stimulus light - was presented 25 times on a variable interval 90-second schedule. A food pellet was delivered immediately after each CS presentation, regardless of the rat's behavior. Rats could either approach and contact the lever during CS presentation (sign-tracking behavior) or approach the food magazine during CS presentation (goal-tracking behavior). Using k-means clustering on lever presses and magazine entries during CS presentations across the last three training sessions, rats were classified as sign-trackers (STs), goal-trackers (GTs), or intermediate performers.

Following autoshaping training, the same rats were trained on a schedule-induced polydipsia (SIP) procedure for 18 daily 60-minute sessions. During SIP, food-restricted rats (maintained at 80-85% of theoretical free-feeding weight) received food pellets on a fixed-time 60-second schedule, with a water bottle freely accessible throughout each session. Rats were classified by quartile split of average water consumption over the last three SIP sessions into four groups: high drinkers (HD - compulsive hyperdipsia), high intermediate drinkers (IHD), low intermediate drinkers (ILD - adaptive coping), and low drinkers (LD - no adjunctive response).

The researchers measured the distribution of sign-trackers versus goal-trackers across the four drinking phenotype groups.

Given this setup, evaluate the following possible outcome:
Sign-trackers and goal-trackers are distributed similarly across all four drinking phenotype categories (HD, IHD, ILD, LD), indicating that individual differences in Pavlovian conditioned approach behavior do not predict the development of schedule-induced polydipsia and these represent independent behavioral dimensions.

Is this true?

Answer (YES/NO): NO